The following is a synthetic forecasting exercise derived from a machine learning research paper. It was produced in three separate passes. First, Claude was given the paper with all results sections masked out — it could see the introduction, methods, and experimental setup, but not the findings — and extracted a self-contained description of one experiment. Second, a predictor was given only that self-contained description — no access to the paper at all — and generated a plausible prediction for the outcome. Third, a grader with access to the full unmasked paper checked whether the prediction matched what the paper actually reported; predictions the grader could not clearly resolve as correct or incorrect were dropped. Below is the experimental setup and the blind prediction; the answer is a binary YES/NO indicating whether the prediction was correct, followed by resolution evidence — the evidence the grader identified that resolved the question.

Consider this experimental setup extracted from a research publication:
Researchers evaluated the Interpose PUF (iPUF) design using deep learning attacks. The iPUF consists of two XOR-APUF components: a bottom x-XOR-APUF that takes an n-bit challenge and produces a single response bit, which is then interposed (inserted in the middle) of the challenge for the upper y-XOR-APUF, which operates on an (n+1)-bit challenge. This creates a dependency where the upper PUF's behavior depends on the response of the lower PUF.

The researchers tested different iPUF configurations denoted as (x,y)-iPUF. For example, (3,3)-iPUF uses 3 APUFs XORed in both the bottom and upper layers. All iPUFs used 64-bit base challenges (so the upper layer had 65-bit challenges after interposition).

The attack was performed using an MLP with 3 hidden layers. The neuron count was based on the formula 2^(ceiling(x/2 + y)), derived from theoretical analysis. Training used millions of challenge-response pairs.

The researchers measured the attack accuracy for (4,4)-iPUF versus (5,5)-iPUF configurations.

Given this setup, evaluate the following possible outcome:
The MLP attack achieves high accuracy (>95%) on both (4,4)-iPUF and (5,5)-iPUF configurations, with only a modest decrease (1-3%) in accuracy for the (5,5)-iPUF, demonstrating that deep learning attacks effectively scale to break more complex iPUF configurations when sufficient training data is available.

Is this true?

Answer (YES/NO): NO